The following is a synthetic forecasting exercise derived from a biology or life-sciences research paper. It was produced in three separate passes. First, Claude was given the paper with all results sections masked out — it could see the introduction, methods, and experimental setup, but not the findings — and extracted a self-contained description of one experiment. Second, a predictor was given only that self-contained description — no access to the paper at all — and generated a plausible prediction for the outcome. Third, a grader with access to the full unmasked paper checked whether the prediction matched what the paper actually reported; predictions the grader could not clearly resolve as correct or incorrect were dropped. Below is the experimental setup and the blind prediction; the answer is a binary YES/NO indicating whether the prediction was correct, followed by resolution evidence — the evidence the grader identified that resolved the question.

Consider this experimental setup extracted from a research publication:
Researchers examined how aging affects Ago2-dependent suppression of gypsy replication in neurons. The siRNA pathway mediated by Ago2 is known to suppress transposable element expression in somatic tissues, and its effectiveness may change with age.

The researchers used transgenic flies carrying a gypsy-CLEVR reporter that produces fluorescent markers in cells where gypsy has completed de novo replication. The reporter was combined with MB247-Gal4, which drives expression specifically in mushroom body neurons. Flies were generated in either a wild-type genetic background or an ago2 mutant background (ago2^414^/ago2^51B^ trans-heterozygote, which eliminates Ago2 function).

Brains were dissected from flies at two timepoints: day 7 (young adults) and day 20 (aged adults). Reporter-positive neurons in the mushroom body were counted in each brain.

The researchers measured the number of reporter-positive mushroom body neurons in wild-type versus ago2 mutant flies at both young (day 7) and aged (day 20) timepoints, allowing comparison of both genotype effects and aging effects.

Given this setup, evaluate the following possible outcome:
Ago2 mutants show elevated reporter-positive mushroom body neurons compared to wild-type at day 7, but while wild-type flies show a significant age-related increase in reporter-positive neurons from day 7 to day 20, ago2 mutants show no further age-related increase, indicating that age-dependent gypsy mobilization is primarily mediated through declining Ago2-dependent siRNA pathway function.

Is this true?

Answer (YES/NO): NO